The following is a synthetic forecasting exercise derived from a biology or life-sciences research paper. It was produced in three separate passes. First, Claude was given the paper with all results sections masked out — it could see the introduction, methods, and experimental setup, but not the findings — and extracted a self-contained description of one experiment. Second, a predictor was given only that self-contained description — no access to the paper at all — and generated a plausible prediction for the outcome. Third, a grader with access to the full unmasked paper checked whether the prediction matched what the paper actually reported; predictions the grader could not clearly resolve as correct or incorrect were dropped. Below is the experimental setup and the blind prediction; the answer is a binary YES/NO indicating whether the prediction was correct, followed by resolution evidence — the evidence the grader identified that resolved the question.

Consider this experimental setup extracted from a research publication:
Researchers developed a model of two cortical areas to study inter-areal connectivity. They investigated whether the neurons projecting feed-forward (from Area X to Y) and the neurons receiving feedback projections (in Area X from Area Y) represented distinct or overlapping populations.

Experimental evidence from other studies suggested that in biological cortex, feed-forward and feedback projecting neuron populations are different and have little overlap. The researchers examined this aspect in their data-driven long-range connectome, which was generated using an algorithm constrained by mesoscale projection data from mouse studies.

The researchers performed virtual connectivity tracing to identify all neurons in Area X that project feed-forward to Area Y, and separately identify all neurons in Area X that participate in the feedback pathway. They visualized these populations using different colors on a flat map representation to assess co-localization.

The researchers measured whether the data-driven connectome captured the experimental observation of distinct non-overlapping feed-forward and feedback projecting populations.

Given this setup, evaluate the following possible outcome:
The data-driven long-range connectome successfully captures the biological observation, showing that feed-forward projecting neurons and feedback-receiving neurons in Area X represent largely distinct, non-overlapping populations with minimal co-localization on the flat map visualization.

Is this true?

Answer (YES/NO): NO